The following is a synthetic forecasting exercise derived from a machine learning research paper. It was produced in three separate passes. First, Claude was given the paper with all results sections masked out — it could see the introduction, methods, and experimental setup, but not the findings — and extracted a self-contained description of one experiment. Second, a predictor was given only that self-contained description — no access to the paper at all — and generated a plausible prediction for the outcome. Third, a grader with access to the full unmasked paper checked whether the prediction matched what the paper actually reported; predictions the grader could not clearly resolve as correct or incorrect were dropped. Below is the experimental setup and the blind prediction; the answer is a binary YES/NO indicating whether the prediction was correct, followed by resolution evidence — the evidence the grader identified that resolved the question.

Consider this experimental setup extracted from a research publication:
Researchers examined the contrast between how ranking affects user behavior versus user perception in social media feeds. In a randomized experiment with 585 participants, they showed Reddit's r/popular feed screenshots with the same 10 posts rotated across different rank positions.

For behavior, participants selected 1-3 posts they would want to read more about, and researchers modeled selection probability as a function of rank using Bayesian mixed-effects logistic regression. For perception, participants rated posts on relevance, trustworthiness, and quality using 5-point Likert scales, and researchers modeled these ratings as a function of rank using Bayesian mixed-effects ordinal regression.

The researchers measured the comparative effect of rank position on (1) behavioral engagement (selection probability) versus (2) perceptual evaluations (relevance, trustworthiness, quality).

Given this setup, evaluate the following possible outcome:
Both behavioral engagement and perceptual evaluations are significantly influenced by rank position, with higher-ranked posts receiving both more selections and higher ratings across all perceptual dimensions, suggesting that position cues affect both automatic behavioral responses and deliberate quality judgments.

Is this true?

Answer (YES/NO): NO